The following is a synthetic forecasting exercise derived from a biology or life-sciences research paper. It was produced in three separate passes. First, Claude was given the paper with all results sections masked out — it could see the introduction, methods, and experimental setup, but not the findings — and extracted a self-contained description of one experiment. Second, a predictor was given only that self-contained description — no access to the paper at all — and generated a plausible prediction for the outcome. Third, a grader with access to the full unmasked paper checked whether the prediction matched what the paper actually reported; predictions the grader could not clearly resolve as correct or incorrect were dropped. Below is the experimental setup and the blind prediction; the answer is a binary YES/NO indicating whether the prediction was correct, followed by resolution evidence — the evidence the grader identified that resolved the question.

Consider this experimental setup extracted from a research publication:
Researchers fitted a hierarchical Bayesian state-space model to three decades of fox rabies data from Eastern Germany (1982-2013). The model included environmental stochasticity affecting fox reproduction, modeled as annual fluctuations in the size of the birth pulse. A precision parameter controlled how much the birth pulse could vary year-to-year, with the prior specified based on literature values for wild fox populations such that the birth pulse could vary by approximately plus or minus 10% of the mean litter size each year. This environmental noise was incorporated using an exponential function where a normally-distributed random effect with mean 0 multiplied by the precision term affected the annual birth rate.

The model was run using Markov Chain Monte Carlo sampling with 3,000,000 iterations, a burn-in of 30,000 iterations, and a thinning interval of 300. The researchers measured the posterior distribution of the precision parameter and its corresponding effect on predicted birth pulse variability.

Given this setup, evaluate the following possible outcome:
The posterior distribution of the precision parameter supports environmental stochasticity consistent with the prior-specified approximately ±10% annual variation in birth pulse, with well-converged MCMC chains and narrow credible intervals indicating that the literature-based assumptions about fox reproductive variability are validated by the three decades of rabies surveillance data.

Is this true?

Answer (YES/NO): NO